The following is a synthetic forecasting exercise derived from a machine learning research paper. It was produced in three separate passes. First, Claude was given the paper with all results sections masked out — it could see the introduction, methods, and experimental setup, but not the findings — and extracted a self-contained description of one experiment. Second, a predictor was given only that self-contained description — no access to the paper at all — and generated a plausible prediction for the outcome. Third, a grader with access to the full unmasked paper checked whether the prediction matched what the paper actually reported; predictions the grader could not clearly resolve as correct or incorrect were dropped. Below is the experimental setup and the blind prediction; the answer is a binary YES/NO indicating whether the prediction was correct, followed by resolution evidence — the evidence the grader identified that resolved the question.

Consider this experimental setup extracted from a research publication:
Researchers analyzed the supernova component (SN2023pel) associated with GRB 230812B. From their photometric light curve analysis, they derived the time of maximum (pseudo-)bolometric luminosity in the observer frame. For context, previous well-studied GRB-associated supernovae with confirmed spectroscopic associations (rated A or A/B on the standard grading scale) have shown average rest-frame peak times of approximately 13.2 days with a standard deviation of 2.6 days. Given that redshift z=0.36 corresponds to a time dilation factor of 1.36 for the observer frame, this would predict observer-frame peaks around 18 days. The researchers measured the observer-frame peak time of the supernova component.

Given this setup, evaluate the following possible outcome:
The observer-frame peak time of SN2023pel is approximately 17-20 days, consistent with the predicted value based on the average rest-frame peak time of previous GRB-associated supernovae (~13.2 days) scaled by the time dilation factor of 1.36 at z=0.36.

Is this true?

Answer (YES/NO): NO